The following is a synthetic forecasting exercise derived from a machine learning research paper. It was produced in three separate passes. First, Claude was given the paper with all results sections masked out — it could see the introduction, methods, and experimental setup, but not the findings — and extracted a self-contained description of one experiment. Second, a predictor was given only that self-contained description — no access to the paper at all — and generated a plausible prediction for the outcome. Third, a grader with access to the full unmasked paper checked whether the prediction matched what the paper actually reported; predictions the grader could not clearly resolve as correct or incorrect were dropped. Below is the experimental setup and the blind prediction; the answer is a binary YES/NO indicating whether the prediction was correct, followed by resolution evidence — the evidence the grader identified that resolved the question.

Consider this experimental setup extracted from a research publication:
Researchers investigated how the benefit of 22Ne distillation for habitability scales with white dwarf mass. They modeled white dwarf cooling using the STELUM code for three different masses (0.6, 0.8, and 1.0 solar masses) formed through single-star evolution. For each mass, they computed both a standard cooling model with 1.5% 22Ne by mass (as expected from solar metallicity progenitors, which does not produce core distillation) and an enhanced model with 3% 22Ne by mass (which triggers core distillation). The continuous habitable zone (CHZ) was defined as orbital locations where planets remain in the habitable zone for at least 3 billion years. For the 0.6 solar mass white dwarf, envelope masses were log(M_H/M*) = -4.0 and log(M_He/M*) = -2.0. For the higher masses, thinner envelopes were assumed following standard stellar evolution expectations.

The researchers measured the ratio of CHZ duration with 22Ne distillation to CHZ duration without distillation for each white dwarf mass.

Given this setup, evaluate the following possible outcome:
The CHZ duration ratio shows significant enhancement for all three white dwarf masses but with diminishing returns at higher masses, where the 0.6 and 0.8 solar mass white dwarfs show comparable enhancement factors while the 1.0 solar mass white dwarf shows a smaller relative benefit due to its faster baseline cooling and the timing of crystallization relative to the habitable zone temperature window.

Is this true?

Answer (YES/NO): YES